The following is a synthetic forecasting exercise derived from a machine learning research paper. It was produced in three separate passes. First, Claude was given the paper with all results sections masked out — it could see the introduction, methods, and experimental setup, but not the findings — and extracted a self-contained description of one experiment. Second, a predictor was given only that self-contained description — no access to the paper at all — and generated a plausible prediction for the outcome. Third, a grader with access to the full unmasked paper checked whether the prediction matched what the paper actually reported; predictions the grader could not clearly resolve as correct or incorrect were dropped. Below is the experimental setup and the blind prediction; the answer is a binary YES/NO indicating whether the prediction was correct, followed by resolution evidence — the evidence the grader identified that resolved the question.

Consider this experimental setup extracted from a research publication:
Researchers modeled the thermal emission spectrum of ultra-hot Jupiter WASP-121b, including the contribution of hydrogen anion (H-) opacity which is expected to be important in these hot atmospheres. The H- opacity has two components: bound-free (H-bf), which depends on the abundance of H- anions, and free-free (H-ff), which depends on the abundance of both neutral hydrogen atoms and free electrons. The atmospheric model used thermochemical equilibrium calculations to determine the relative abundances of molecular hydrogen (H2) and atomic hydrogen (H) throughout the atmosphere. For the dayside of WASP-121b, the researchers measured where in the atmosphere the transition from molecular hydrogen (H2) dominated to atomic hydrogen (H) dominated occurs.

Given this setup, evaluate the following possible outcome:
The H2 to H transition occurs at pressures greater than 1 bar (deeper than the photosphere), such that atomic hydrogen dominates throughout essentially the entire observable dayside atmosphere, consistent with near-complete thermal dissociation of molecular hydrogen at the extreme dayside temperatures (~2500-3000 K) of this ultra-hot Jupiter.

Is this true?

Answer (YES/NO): NO